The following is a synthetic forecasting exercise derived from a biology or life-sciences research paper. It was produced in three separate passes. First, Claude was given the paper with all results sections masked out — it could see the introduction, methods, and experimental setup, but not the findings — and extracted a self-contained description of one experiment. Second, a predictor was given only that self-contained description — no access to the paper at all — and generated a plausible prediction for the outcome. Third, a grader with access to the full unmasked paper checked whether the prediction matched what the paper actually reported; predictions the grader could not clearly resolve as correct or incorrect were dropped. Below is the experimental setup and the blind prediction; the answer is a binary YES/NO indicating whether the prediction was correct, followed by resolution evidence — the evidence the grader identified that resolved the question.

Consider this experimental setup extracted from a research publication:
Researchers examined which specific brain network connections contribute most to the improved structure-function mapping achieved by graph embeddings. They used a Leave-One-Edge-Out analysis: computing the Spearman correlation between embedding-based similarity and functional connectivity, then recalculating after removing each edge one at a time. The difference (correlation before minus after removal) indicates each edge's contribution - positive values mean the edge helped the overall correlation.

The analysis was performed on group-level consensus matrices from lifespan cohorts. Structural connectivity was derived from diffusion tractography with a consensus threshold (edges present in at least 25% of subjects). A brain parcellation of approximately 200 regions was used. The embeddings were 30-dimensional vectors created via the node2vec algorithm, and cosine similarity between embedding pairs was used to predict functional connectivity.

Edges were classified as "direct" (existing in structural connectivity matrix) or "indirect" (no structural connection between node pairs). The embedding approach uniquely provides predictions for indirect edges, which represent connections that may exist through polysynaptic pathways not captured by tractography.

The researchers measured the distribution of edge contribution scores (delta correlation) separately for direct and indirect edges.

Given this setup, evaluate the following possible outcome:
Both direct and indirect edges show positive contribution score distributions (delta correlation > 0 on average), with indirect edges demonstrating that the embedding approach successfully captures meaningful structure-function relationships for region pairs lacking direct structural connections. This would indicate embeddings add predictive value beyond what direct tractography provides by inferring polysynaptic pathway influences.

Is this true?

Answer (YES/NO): NO